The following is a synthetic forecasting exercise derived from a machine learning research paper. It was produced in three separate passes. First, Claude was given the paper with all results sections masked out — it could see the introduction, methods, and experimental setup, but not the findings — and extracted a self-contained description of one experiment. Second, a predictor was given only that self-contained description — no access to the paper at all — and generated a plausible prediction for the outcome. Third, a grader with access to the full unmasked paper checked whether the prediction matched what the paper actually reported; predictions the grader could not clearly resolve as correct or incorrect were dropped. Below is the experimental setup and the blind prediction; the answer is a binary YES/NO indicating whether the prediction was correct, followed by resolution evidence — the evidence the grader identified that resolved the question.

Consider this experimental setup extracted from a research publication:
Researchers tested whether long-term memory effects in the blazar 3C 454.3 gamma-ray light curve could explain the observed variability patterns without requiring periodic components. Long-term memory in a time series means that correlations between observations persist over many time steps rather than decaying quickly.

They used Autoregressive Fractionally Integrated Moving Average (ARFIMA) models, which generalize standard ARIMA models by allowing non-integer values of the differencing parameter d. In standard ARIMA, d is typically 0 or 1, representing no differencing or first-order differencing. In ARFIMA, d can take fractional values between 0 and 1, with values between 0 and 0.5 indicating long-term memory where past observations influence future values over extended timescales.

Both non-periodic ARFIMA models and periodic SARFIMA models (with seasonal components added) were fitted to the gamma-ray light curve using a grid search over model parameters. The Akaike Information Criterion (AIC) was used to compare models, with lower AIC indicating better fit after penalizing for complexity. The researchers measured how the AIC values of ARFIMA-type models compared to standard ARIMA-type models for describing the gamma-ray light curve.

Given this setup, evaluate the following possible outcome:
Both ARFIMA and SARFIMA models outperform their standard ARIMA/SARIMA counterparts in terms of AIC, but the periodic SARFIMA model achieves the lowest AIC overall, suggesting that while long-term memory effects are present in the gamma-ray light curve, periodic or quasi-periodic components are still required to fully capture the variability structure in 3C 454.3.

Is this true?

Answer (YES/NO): NO